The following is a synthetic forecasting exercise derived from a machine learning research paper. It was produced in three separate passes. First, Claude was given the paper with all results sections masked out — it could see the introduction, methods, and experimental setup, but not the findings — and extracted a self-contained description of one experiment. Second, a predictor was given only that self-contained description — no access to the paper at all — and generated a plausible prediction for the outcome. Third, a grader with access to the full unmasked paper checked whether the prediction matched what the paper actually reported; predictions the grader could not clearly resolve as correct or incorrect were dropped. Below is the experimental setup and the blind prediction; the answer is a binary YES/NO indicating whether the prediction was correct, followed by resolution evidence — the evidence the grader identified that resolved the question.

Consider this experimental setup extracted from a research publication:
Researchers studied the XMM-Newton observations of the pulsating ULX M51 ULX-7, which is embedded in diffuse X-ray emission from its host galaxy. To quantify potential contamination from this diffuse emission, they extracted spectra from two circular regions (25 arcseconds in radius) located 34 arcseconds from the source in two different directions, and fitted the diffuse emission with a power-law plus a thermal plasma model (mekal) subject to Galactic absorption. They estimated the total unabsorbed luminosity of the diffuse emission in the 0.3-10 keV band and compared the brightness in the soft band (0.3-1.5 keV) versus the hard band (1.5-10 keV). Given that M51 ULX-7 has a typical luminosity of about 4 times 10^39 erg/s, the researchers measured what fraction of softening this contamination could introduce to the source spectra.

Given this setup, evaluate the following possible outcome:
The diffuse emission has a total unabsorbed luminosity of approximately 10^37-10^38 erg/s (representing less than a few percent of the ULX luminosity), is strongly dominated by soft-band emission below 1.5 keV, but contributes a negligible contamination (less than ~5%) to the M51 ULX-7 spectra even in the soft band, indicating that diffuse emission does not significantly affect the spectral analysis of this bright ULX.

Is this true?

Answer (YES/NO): NO